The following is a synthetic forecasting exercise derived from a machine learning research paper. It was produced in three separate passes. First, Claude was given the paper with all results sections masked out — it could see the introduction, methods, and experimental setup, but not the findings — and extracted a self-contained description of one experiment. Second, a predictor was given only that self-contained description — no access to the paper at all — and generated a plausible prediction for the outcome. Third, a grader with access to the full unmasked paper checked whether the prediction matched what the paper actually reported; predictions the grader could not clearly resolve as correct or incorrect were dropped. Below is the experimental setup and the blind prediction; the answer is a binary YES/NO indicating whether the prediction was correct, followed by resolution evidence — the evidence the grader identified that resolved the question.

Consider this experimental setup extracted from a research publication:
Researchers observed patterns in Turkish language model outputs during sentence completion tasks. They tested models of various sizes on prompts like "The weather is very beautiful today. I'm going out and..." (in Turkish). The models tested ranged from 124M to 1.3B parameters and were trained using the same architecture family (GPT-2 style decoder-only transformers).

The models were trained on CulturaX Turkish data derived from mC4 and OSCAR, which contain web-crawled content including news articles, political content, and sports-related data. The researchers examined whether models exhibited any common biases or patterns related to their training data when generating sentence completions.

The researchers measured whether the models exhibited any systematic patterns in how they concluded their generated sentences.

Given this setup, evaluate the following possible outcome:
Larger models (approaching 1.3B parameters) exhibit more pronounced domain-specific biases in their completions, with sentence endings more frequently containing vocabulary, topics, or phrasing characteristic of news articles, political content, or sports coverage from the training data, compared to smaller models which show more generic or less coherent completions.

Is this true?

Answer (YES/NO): NO